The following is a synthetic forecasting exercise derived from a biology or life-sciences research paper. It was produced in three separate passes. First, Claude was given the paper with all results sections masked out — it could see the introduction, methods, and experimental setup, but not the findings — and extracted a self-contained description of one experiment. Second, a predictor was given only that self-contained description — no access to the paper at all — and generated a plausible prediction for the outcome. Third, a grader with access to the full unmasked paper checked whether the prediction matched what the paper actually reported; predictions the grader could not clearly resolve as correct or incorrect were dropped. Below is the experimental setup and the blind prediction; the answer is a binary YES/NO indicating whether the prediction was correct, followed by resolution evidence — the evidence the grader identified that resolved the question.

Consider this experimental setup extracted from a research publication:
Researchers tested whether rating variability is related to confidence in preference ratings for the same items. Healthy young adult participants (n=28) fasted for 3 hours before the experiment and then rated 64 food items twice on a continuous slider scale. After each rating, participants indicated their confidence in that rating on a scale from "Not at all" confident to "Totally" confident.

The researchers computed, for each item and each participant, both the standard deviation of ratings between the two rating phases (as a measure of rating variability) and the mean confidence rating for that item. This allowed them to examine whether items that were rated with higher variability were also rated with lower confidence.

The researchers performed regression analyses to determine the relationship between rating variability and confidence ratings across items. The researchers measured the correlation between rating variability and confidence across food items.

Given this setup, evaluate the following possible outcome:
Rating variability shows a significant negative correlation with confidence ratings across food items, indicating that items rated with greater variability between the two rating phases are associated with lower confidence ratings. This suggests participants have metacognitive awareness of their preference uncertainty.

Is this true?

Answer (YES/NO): YES